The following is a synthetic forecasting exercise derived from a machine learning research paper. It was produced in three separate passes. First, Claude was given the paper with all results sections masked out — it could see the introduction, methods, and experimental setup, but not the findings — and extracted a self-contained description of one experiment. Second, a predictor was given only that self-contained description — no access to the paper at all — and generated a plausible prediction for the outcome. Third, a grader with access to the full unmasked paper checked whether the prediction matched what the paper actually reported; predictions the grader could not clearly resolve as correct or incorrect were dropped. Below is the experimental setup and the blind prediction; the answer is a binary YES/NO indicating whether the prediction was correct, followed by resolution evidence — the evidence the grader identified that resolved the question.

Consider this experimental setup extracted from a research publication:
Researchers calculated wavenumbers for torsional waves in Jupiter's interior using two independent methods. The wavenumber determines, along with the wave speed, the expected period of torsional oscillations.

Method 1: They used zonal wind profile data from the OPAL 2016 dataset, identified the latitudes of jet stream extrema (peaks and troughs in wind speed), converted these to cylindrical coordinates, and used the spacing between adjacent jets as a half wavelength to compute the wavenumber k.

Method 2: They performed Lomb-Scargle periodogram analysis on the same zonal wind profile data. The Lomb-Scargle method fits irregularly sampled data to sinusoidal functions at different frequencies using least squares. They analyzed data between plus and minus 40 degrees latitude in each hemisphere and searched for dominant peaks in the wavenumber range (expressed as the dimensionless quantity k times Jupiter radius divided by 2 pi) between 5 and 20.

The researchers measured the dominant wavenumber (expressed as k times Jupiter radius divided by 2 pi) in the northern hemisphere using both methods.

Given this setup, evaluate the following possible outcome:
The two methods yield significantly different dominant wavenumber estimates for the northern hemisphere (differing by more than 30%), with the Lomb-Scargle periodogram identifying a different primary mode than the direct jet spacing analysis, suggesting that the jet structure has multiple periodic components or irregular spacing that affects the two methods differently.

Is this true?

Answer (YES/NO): NO